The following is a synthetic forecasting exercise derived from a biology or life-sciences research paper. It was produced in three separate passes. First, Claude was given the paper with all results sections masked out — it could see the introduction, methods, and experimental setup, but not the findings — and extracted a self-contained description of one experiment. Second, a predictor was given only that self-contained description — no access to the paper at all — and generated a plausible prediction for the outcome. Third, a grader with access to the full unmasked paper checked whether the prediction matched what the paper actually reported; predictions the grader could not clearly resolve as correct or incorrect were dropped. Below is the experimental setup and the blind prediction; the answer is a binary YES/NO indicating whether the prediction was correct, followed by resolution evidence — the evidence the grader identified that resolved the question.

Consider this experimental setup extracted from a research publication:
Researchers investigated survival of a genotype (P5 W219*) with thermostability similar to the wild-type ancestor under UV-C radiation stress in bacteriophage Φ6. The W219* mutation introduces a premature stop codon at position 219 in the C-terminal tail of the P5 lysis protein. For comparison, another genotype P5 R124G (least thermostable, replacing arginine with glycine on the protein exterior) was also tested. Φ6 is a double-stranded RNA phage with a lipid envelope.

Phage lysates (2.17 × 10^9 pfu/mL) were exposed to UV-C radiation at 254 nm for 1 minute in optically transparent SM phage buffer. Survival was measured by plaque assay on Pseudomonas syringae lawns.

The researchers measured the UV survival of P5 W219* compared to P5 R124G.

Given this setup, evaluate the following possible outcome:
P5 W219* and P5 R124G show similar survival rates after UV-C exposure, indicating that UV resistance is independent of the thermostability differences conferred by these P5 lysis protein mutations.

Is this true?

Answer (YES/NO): NO